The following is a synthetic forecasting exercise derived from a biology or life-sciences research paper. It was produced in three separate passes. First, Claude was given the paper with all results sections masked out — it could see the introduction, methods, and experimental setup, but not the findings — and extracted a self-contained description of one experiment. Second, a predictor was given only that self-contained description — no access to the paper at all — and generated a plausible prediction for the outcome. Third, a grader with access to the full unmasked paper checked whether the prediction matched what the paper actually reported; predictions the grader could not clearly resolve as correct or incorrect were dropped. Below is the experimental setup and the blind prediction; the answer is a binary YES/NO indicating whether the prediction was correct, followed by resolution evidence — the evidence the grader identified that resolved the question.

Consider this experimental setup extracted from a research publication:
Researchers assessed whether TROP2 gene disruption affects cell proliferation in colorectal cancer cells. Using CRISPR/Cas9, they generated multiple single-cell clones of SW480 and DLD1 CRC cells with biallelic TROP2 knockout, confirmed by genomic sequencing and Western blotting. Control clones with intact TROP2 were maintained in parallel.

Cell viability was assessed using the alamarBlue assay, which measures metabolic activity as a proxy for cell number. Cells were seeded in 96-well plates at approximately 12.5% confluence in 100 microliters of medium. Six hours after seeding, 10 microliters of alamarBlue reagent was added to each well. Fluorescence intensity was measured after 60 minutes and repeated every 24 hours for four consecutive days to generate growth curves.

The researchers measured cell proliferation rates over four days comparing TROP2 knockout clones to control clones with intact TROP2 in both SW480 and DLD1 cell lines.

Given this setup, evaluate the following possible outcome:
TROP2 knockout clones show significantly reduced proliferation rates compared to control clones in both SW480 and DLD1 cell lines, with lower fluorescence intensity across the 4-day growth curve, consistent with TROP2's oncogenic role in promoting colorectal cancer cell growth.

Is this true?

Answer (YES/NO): NO